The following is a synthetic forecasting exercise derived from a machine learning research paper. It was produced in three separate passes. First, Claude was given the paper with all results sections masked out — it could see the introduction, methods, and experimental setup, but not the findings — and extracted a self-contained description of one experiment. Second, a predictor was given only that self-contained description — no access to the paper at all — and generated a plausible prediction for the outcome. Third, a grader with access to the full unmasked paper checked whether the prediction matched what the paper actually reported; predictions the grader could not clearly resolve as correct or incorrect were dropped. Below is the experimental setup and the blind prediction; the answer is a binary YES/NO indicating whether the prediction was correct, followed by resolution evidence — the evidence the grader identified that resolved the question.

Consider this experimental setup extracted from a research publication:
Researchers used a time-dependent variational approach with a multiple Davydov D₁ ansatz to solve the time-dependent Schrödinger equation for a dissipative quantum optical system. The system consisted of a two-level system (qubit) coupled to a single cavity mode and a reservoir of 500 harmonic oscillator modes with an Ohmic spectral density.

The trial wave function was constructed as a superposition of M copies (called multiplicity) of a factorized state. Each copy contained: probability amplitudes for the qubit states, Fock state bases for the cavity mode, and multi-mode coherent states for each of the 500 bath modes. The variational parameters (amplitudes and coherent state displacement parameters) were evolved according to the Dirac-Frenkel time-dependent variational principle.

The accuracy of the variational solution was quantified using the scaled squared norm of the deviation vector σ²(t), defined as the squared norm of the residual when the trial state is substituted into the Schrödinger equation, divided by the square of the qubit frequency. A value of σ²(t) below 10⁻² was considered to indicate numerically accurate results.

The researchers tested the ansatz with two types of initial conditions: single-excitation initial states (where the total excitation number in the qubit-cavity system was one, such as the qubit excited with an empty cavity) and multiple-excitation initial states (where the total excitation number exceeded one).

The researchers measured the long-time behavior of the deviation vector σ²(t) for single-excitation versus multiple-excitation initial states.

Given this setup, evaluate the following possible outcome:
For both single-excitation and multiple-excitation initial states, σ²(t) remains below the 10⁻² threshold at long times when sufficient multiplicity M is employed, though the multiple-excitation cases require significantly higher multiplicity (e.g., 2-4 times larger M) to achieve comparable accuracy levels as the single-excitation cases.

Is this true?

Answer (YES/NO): NO